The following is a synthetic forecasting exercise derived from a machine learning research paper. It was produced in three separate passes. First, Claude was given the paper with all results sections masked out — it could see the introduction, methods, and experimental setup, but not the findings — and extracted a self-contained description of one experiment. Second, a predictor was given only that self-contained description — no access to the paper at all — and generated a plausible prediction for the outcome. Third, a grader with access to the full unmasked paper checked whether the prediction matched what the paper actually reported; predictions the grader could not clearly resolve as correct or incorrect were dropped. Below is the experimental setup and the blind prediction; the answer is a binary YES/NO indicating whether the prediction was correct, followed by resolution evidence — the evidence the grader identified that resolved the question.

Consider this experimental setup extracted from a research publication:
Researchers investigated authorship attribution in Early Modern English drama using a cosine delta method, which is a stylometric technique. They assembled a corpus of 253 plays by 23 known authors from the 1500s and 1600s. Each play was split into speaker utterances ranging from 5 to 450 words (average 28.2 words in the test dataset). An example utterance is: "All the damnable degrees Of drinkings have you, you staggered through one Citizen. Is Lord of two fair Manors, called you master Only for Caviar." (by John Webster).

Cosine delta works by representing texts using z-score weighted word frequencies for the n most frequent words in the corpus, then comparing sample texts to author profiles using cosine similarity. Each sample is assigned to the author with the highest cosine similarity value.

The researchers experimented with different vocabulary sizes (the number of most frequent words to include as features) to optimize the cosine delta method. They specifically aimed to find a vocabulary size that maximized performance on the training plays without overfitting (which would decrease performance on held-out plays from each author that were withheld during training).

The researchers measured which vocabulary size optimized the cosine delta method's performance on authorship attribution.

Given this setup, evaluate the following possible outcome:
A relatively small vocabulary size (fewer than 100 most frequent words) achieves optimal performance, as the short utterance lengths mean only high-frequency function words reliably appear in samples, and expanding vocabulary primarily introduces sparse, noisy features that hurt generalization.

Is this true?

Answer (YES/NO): NO